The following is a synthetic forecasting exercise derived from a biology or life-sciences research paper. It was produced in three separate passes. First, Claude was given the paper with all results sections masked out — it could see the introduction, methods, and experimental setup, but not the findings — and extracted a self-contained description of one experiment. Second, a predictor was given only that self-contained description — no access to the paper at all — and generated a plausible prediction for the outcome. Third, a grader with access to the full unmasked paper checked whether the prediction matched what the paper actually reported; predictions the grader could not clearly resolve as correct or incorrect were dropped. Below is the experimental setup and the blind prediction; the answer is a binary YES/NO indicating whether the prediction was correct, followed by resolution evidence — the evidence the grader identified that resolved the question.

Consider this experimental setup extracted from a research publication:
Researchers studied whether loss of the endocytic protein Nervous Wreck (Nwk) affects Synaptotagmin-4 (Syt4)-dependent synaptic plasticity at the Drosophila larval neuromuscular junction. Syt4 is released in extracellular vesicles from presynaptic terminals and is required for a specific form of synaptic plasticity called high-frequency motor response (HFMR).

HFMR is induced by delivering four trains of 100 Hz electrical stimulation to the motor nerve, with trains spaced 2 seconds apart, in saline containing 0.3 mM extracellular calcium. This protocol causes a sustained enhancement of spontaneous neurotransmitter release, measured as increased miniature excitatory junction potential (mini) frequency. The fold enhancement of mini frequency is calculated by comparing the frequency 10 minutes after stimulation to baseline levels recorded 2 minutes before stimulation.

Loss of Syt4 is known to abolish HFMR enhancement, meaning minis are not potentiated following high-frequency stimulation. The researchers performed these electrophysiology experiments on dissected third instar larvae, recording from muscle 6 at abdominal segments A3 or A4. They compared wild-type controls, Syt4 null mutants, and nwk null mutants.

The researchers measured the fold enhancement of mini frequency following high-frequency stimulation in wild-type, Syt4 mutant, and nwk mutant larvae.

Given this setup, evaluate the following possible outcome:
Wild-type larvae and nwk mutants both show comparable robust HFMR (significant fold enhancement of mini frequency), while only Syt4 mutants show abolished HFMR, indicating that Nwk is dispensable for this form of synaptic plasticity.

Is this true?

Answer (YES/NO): NO